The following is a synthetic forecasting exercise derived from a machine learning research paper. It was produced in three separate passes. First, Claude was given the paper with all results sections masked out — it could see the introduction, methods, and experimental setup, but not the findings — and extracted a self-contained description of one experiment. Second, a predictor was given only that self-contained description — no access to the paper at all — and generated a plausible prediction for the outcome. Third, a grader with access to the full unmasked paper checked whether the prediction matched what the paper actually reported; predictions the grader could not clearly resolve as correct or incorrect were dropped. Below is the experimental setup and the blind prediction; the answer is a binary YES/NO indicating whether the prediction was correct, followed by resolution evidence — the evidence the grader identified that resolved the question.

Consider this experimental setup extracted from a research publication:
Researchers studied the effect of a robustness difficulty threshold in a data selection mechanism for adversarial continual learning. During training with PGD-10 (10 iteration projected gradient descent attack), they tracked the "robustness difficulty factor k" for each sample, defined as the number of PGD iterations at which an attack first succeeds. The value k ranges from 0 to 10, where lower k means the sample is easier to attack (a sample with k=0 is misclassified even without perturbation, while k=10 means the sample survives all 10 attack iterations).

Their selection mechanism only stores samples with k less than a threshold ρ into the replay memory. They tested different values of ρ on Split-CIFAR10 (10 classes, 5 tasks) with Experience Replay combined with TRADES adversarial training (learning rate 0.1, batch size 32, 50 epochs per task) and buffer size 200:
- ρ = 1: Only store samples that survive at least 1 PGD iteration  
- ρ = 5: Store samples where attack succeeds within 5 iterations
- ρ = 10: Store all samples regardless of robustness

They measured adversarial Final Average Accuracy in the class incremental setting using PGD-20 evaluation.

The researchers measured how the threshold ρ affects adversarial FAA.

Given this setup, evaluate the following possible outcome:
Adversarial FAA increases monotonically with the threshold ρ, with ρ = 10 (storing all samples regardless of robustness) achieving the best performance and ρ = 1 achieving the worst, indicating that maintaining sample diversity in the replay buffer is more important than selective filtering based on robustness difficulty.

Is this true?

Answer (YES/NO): NO